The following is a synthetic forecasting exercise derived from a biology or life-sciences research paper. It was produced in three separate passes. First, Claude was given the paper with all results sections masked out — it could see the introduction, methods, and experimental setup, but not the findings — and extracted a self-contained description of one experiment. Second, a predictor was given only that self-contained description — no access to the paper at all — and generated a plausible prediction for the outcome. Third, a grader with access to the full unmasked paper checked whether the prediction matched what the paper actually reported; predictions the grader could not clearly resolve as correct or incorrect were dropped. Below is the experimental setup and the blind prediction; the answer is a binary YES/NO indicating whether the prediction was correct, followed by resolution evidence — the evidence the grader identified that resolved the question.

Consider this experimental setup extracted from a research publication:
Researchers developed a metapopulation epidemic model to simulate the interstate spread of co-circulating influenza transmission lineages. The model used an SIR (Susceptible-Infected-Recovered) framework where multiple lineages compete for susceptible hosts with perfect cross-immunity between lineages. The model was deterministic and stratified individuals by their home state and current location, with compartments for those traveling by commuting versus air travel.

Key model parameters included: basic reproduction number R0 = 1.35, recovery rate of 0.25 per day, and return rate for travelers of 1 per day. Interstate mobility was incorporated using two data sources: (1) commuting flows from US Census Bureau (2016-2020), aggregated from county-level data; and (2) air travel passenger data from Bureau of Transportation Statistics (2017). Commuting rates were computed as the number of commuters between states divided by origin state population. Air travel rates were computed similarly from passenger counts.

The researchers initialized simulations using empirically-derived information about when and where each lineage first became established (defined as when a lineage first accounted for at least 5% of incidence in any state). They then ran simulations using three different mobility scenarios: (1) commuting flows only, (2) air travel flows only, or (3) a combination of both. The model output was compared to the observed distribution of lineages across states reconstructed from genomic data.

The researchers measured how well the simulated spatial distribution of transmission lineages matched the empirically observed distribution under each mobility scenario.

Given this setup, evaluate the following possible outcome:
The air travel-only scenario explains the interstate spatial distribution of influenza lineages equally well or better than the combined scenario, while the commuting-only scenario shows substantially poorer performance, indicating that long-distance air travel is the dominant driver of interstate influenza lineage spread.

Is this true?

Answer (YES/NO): NO